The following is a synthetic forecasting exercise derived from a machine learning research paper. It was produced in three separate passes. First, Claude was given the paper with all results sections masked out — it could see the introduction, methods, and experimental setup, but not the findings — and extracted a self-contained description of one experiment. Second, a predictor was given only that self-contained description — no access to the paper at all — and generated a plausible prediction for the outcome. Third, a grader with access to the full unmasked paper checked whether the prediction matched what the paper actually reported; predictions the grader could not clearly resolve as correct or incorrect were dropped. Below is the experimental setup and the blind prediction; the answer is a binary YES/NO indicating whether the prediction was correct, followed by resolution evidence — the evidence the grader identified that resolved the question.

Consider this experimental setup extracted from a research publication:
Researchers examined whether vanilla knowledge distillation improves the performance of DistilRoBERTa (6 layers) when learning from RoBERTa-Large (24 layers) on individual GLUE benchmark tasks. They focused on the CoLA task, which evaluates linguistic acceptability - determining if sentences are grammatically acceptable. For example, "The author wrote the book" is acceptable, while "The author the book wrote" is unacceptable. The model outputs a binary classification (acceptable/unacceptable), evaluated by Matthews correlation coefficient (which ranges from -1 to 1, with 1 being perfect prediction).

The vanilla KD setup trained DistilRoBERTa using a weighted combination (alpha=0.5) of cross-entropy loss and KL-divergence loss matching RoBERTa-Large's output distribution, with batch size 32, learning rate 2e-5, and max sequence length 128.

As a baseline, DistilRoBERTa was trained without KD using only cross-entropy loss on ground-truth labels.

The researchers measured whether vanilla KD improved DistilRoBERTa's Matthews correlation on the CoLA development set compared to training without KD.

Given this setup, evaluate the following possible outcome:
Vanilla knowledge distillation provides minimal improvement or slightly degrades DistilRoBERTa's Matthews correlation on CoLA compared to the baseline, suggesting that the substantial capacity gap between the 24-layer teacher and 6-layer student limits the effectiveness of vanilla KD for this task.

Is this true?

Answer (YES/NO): YES